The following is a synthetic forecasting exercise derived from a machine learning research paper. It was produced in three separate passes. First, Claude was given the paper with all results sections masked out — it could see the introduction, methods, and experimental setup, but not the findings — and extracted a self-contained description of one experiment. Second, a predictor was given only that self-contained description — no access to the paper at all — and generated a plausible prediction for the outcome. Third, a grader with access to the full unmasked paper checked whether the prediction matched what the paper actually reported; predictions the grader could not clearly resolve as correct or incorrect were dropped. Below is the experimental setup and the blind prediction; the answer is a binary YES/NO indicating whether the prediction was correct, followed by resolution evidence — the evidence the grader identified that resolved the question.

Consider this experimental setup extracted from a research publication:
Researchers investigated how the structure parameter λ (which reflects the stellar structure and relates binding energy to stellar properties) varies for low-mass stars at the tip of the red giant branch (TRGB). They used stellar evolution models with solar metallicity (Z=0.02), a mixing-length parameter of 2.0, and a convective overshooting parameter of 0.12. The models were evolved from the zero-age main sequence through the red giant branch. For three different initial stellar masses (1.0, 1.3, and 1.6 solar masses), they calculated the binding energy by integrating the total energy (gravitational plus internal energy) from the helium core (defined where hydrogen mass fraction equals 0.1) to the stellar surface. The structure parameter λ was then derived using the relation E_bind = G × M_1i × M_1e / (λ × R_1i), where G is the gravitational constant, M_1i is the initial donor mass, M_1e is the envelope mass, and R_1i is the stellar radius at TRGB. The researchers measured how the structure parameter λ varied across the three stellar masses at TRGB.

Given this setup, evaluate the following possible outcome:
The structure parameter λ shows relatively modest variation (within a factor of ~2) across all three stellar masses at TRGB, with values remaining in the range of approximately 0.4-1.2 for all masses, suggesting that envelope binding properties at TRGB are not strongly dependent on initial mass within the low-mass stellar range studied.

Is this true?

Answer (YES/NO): NO